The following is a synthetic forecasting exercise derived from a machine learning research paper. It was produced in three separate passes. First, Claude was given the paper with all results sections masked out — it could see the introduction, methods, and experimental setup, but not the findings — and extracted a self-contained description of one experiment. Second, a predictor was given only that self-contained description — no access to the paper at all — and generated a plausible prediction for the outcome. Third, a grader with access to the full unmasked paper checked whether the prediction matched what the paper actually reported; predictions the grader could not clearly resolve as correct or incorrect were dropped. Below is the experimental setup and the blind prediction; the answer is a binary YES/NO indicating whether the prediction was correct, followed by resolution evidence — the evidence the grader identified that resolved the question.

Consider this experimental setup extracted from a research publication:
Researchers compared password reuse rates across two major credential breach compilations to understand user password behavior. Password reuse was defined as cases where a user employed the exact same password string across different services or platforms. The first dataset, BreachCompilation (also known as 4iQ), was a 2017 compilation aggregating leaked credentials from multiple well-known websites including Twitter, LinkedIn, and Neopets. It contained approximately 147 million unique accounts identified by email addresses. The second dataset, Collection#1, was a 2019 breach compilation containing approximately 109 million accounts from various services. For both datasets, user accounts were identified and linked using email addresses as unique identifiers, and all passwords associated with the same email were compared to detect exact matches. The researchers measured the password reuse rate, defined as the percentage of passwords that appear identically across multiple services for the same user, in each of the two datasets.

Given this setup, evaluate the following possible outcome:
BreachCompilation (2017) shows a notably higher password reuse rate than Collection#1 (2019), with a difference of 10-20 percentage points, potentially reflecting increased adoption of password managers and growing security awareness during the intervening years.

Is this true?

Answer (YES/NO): NO